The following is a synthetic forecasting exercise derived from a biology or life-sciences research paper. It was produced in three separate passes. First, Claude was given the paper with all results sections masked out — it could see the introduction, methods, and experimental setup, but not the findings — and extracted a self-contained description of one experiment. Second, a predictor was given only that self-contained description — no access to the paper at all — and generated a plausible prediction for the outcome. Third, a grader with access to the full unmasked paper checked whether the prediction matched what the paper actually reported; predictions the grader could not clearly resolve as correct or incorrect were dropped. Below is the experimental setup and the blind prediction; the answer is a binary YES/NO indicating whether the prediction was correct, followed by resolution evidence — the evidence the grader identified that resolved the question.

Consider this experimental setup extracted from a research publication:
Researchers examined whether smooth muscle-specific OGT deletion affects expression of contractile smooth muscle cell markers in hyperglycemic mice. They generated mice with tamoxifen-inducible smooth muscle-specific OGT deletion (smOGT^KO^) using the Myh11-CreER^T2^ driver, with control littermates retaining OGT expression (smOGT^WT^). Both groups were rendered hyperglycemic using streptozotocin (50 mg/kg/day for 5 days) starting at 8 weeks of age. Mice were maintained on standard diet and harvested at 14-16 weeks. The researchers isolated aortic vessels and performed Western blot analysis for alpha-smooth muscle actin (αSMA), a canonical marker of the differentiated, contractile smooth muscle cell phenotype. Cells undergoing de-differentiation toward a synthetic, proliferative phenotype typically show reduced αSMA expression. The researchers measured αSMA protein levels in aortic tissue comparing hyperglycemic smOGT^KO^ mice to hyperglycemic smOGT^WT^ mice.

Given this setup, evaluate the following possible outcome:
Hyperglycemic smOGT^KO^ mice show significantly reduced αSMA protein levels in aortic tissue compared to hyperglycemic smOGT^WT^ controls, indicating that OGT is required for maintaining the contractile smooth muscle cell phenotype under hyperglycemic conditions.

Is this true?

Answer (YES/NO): NO